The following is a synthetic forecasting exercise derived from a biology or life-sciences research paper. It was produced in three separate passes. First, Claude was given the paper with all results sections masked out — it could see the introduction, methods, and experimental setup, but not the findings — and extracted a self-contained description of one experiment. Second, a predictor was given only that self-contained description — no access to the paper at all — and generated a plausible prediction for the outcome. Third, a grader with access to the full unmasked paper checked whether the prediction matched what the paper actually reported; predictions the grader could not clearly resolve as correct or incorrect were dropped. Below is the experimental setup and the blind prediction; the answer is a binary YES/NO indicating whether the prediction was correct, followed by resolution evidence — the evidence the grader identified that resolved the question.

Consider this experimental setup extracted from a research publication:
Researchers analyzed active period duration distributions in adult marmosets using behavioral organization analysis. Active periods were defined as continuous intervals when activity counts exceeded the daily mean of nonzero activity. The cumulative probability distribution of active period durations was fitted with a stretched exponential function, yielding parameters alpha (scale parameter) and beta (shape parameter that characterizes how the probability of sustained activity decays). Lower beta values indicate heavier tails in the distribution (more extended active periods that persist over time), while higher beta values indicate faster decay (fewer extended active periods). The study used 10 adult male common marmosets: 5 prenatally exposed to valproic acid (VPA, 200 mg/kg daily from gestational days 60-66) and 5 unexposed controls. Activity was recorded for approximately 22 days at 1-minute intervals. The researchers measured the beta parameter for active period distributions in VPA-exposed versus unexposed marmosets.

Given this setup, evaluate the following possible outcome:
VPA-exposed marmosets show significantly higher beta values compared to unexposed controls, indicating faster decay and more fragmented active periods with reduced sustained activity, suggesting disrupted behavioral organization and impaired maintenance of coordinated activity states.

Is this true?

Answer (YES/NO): NO